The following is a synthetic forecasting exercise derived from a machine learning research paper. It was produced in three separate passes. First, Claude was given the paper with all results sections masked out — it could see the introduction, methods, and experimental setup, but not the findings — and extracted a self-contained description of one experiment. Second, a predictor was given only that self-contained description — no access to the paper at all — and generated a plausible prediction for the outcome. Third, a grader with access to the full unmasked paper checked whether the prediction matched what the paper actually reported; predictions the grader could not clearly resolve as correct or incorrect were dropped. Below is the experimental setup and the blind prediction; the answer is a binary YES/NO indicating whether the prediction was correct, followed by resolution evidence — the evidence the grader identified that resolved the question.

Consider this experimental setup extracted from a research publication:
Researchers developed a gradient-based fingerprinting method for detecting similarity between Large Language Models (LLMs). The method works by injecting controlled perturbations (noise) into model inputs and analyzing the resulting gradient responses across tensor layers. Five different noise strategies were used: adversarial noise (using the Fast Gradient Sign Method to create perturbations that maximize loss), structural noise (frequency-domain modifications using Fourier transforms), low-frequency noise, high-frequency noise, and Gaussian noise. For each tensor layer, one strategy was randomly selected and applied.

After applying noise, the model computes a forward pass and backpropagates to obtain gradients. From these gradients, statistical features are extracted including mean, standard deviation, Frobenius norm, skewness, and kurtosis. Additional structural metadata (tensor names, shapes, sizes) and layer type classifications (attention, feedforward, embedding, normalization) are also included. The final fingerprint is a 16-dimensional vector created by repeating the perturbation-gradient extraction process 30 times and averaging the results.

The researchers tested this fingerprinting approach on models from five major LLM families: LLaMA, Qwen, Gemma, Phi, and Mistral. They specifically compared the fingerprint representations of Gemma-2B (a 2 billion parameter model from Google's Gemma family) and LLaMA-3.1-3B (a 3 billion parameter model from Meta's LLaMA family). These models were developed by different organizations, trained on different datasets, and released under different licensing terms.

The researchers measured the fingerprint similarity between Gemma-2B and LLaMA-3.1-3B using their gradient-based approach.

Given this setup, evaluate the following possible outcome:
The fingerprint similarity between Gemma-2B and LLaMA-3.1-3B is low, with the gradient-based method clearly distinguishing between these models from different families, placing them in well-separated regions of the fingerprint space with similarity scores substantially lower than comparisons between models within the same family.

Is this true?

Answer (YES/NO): NO